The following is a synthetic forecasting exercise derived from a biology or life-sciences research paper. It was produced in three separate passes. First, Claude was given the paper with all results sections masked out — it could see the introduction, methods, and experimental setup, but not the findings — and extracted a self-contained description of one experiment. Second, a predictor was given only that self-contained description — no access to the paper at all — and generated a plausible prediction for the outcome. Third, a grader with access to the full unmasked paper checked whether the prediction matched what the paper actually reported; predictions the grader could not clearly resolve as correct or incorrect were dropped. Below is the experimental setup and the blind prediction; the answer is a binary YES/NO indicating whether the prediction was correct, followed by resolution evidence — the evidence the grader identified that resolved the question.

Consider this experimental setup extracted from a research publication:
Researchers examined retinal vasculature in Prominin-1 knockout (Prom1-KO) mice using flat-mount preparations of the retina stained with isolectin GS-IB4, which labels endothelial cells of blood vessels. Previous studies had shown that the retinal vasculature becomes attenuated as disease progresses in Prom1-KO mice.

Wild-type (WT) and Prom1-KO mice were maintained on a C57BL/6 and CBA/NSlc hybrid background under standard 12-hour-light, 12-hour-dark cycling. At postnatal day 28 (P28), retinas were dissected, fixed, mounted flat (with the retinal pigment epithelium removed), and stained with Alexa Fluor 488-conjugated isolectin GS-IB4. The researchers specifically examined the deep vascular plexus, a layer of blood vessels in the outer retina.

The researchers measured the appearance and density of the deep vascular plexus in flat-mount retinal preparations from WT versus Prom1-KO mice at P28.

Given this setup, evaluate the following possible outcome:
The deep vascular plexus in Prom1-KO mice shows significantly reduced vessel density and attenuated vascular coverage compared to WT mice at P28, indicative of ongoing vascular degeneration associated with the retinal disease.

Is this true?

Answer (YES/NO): YES